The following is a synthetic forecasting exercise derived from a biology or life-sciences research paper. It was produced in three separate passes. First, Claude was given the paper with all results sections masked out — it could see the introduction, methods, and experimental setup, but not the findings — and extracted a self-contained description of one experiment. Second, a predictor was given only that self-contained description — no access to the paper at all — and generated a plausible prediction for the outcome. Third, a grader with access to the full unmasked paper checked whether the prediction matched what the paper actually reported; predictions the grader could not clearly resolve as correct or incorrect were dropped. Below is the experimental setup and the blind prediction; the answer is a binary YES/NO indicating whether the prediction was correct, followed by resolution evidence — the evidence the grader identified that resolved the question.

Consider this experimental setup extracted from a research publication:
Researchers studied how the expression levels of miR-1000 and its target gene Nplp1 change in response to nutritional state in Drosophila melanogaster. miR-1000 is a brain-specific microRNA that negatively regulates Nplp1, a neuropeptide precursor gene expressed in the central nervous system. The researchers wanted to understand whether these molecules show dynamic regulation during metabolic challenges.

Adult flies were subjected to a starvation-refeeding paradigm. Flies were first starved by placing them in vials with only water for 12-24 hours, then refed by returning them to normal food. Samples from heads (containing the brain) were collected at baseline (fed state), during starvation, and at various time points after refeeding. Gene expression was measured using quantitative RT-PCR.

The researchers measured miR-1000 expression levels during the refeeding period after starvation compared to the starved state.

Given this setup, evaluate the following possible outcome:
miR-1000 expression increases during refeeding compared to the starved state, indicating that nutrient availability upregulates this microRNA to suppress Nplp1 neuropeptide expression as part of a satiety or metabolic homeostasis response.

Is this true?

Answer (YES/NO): NO